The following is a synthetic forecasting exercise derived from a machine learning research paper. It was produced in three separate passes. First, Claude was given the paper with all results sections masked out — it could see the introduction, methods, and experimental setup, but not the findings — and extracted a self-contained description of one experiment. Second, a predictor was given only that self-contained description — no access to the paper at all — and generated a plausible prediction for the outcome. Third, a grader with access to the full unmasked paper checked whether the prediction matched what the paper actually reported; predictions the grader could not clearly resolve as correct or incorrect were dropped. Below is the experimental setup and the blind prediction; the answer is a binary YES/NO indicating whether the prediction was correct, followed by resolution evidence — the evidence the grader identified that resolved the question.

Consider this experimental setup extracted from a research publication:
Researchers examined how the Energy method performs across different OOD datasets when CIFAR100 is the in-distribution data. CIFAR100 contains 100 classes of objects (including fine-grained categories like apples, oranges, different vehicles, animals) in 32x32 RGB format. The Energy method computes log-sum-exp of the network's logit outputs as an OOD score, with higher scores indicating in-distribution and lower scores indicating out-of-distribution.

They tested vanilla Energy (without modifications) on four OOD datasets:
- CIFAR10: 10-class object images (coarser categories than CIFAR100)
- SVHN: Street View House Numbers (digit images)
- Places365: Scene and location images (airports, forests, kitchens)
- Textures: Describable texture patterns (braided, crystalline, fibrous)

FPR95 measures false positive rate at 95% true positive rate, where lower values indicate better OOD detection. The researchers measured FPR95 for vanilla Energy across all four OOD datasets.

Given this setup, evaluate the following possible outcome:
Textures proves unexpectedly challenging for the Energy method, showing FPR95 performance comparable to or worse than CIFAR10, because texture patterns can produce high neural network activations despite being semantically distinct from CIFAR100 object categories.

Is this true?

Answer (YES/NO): NO